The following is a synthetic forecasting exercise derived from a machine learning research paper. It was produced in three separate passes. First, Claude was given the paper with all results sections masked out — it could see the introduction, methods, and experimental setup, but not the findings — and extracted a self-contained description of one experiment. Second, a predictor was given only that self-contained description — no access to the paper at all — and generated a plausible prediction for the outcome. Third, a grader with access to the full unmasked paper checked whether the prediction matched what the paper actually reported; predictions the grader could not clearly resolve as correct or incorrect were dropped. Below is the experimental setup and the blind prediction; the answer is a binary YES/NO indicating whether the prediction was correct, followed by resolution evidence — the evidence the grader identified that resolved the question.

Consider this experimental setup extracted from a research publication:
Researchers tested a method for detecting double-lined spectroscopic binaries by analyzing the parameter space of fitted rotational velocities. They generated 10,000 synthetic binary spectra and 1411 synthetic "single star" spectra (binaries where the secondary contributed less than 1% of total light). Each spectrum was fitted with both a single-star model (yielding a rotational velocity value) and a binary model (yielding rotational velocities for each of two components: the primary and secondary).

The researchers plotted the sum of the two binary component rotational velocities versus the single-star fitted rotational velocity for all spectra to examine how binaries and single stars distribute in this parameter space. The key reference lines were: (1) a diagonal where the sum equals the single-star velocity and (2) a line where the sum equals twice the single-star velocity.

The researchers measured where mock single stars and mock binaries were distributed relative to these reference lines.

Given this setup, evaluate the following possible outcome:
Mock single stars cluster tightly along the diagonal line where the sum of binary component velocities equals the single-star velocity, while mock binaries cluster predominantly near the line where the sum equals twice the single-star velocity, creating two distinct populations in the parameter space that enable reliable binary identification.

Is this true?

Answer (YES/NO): NO